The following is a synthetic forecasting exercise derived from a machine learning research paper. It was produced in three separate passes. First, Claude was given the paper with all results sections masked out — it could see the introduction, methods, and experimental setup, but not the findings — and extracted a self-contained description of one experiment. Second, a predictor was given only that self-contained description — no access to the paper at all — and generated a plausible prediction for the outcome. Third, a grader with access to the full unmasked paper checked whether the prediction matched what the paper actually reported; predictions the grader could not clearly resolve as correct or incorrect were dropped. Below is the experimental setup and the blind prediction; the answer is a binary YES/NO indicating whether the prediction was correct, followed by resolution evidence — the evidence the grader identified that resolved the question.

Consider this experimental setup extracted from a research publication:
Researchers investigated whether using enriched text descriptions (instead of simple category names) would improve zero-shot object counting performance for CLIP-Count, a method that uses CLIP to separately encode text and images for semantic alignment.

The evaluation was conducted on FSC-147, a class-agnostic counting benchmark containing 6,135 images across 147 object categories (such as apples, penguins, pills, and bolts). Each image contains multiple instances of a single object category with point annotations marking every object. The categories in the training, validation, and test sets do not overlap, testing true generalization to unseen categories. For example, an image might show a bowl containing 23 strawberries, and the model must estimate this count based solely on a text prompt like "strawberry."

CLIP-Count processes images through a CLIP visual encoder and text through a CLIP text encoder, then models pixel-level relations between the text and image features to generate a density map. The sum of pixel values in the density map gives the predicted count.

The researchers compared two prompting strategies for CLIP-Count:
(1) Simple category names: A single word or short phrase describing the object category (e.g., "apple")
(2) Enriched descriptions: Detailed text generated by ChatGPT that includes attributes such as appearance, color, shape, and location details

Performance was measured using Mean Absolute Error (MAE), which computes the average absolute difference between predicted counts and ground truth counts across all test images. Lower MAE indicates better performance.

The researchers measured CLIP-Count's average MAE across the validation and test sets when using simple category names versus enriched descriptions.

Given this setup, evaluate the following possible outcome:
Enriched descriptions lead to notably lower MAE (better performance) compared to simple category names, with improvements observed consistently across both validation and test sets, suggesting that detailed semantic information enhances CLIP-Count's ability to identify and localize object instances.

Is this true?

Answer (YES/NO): NO